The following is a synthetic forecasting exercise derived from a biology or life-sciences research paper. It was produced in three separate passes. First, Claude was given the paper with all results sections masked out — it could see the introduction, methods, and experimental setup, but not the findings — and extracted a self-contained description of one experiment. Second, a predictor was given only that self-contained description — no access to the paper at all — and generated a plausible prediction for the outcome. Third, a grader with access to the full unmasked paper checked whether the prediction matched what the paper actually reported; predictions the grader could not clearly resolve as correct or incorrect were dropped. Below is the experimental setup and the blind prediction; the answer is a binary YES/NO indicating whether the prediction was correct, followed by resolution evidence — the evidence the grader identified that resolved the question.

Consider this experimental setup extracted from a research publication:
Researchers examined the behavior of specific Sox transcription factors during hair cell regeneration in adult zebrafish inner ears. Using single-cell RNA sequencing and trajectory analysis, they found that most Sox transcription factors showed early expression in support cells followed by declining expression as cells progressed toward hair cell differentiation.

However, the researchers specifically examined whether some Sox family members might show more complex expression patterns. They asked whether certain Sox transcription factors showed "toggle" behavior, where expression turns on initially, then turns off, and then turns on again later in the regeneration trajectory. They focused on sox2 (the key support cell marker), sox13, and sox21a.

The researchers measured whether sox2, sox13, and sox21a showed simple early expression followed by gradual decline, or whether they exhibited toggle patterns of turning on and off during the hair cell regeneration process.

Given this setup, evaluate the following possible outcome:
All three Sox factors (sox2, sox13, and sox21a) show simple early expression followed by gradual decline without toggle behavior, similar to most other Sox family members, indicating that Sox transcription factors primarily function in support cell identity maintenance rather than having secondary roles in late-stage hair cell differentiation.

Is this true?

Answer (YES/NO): NO